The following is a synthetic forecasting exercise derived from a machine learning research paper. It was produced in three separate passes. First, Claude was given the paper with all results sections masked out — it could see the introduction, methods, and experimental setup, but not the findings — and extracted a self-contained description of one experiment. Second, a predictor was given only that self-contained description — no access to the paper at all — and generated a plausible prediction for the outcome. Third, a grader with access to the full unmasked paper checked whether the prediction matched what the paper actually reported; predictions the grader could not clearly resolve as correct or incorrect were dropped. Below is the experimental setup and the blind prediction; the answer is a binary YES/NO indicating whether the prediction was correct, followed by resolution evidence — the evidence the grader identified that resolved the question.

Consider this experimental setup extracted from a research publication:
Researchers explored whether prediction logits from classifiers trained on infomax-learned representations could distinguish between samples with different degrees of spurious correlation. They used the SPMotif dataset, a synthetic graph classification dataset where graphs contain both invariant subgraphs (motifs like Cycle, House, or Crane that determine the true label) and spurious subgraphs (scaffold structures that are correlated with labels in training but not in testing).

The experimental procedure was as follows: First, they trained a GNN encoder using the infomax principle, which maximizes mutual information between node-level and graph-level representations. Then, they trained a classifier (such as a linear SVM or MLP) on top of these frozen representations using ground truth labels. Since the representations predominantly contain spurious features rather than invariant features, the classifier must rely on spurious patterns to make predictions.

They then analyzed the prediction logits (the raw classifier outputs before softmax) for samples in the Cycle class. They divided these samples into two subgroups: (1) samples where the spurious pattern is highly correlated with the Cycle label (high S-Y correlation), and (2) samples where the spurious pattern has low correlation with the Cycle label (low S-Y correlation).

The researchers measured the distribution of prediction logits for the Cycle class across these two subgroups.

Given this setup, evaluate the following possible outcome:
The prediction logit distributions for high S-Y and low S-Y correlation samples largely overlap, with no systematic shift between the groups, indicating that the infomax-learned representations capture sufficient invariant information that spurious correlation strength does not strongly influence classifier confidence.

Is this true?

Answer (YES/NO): NO